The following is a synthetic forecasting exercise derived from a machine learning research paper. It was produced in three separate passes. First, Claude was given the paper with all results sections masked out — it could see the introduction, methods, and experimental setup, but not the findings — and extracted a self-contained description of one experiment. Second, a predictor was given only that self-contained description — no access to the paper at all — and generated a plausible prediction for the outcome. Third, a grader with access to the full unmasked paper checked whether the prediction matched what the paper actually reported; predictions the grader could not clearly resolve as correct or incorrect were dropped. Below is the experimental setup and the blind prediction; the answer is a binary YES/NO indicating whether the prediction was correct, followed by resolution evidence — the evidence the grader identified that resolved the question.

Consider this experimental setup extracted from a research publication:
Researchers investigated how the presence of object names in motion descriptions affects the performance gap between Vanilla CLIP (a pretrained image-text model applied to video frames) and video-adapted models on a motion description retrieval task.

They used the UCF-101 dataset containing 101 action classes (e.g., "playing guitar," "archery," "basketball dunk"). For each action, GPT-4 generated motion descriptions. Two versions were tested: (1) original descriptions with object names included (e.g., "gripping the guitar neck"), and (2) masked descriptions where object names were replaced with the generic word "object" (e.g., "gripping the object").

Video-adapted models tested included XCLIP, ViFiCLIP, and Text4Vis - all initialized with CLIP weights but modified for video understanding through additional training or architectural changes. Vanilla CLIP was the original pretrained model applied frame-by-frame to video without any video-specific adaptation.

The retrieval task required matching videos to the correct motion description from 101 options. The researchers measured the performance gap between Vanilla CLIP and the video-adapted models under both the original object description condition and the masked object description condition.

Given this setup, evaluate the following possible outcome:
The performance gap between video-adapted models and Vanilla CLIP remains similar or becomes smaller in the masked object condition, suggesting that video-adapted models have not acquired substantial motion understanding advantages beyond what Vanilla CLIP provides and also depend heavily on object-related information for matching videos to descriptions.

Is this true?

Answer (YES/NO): YES